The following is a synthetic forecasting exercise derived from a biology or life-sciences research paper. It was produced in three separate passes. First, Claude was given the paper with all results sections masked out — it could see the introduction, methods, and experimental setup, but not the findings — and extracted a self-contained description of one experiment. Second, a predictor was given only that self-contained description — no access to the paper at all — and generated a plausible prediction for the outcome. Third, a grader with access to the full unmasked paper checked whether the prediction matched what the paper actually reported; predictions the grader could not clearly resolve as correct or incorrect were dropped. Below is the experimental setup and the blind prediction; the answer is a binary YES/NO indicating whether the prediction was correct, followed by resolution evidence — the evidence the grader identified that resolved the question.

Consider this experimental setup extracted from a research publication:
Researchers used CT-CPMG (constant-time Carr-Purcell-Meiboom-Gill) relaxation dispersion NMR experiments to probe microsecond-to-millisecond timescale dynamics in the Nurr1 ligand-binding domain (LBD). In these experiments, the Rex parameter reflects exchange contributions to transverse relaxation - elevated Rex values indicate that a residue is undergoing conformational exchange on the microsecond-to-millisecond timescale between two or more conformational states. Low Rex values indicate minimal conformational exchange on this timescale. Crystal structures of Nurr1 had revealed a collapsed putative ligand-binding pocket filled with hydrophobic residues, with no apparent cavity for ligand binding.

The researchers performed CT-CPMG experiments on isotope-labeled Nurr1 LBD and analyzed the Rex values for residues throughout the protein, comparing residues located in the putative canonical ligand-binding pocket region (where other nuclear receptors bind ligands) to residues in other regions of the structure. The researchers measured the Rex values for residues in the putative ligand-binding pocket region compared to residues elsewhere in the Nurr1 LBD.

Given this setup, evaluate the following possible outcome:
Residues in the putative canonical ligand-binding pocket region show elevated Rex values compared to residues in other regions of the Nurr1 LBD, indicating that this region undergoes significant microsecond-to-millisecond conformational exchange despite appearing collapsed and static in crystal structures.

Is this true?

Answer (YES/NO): YES